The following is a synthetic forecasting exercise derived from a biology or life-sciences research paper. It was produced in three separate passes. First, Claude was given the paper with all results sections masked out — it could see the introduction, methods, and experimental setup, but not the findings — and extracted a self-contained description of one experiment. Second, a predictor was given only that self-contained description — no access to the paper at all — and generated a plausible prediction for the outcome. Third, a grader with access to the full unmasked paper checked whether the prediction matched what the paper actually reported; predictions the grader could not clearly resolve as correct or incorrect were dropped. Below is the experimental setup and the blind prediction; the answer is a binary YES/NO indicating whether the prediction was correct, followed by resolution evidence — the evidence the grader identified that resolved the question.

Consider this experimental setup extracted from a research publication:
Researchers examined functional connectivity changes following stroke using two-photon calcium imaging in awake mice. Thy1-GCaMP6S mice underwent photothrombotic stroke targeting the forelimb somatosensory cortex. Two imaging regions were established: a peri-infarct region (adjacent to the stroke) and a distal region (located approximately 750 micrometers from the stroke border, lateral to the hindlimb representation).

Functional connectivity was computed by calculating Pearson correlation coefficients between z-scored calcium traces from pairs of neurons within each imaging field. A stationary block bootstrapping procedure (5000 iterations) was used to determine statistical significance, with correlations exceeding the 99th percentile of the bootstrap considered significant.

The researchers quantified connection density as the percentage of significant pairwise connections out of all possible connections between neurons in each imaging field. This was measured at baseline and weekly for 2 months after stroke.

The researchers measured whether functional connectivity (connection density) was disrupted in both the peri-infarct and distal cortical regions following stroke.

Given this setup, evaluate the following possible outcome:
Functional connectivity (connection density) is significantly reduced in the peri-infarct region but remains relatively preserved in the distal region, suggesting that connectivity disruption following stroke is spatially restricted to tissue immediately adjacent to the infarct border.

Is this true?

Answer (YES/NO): NO